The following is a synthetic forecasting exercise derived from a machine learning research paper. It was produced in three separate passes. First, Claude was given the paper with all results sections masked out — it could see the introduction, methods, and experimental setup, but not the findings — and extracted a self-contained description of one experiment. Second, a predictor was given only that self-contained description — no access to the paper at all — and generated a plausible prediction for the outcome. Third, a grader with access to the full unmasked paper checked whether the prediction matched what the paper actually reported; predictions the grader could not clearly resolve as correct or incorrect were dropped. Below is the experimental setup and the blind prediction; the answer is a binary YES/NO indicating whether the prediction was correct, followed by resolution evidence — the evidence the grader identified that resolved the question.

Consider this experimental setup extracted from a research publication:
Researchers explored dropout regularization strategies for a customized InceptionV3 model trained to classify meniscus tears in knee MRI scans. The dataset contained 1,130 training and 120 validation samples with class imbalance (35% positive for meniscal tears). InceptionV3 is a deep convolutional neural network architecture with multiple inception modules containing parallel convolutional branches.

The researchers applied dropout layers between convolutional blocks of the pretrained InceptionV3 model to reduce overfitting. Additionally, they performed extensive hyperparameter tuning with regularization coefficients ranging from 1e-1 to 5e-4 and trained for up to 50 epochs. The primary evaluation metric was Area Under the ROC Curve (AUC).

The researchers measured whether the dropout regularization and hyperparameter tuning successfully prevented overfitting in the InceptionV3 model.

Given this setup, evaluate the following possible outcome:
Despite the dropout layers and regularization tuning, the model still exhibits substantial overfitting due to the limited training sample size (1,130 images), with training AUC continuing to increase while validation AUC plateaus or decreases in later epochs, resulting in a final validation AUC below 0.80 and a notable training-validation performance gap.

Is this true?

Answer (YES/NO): YES